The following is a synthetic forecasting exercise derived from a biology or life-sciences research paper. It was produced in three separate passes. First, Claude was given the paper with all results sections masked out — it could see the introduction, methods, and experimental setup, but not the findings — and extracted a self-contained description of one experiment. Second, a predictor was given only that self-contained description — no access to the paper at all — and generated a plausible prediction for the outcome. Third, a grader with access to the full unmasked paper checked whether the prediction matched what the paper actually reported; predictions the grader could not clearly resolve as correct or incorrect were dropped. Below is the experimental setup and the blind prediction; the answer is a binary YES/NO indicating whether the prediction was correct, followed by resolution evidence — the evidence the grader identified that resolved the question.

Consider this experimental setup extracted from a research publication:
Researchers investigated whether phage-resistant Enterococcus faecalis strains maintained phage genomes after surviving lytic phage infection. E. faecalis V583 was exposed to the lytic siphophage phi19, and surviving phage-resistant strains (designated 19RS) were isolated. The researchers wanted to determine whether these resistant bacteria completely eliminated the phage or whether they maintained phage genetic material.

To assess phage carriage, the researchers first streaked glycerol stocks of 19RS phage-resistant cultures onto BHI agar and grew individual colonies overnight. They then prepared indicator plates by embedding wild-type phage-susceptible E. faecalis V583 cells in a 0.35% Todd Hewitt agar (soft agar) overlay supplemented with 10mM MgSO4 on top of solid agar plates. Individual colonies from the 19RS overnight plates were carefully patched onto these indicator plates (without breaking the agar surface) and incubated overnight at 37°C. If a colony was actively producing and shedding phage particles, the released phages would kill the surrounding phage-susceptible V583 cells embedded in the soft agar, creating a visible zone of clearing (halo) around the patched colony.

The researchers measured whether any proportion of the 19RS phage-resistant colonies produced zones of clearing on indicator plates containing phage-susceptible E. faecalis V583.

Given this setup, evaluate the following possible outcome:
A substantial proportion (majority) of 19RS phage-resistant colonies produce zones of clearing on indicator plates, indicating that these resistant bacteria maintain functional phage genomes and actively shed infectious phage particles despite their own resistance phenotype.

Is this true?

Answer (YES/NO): NO